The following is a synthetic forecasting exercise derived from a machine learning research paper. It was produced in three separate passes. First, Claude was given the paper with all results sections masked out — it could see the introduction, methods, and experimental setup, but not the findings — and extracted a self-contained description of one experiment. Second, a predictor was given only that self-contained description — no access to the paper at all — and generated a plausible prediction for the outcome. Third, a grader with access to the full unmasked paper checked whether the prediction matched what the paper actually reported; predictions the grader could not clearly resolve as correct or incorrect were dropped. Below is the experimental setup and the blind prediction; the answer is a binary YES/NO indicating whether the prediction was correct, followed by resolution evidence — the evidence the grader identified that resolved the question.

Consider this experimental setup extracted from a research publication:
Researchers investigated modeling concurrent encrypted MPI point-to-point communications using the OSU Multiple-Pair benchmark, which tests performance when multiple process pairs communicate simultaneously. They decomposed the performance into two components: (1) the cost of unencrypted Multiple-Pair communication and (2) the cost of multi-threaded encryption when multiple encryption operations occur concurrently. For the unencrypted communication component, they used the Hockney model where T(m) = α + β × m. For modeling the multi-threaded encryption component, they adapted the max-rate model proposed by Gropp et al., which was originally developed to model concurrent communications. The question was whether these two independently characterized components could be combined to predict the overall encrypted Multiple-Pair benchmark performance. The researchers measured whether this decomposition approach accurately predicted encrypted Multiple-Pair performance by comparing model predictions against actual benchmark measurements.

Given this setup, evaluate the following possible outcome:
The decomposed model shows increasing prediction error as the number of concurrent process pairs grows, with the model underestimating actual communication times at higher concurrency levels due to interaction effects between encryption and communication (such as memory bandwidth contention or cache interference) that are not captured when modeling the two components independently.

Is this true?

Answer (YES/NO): NO